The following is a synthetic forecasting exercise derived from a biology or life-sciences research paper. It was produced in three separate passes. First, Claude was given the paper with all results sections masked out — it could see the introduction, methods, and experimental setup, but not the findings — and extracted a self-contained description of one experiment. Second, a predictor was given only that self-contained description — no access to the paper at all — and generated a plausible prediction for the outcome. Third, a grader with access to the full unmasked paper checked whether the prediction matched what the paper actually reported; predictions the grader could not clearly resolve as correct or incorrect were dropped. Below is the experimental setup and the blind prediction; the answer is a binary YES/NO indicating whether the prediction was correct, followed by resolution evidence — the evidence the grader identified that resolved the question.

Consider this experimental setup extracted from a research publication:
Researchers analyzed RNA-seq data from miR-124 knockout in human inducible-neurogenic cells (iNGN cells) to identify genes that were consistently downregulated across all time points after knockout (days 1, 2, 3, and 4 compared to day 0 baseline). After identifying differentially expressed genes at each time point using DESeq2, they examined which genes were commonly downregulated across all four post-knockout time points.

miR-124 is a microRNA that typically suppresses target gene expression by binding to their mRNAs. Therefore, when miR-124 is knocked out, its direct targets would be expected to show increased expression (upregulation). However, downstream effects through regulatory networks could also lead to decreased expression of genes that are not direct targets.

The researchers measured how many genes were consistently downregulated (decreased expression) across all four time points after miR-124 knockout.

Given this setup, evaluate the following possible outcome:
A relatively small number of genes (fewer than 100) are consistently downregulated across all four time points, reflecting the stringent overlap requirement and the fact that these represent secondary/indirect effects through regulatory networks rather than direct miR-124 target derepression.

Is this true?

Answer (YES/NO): YES